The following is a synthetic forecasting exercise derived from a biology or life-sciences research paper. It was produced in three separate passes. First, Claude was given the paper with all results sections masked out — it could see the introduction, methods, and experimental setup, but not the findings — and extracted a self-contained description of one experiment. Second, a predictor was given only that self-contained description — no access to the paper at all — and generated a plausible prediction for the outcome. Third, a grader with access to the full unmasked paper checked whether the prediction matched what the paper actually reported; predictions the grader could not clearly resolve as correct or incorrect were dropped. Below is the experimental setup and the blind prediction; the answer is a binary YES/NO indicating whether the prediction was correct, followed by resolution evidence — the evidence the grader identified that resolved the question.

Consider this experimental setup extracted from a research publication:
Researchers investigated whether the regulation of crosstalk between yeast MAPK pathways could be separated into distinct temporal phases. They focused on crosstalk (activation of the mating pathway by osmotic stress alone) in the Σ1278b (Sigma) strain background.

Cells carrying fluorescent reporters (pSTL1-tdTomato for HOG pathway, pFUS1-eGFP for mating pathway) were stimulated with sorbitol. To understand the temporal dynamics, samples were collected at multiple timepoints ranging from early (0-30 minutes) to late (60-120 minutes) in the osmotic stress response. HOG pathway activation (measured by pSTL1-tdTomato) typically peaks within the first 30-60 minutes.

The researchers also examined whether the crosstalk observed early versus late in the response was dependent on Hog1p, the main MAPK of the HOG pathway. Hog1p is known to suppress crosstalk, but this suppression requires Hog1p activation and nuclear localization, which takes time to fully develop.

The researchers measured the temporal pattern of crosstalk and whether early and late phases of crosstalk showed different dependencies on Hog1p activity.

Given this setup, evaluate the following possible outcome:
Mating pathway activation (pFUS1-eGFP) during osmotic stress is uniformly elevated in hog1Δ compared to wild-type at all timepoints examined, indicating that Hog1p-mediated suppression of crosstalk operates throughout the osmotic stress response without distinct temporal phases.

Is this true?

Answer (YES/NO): NO